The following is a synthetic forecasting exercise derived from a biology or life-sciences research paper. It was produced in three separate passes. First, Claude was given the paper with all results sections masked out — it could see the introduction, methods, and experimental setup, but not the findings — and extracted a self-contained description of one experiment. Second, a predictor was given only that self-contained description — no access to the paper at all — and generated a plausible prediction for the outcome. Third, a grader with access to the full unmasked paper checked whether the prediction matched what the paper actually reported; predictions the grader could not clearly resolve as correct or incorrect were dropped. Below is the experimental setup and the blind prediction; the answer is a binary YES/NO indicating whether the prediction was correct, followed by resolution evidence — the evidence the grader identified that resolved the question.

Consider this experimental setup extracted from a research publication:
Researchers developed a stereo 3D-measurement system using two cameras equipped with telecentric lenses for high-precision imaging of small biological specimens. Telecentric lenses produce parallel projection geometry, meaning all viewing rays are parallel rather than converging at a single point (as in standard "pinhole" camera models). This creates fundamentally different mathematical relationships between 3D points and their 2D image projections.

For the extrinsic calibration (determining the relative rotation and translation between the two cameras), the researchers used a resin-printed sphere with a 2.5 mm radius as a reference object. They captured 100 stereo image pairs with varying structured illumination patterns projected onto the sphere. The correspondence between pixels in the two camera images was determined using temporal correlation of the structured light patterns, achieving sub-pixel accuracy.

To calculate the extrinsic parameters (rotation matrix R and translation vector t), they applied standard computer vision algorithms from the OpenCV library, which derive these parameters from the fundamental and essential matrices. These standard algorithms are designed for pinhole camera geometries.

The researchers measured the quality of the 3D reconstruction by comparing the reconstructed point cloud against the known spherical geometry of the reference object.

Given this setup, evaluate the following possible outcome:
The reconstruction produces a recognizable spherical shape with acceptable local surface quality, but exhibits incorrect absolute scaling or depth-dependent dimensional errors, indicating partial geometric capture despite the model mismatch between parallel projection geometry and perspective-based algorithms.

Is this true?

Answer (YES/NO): NO